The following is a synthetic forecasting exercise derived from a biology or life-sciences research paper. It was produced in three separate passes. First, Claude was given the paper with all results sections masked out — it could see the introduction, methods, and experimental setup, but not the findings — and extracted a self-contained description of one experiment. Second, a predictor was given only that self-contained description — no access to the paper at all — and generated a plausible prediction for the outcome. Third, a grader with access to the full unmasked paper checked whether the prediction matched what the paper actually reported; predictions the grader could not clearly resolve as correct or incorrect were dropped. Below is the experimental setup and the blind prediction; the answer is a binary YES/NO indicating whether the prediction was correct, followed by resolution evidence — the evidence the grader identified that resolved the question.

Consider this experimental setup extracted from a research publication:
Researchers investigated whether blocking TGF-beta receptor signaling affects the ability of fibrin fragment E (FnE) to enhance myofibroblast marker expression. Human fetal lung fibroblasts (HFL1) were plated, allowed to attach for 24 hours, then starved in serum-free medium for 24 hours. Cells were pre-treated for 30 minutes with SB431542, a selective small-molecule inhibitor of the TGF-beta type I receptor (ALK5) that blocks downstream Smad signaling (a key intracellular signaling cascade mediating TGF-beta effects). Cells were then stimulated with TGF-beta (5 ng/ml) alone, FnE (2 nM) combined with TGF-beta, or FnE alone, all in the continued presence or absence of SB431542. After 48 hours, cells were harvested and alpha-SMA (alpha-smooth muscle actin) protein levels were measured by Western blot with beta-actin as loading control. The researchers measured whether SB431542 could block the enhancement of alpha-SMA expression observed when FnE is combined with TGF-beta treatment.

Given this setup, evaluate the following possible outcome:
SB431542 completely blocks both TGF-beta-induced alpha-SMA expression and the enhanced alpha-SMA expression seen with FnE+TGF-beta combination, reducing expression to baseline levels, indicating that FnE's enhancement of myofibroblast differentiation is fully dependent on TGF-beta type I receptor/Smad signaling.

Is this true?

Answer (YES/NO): YES